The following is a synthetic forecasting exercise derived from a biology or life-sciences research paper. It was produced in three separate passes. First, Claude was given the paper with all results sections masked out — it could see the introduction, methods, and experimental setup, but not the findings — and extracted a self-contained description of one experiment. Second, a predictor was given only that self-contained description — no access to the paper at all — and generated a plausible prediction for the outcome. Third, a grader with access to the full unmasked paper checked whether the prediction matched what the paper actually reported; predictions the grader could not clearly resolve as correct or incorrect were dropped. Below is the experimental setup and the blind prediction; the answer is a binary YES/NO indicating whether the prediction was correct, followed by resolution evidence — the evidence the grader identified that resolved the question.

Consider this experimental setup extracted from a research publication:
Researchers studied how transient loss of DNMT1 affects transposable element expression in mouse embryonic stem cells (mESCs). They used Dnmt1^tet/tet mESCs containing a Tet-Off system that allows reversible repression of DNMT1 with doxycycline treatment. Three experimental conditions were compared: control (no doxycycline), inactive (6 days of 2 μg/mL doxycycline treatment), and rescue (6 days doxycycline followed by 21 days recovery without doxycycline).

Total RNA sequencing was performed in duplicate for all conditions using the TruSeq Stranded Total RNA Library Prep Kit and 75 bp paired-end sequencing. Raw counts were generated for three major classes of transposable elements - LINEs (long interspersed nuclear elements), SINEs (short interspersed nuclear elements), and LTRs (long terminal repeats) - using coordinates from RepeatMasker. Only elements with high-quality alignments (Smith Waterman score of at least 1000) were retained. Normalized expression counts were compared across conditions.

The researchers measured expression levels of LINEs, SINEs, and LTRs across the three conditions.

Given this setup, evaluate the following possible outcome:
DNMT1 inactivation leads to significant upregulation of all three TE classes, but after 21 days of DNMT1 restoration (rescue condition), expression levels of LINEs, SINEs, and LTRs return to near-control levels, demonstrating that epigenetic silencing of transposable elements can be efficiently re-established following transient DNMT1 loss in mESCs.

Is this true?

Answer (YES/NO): NO